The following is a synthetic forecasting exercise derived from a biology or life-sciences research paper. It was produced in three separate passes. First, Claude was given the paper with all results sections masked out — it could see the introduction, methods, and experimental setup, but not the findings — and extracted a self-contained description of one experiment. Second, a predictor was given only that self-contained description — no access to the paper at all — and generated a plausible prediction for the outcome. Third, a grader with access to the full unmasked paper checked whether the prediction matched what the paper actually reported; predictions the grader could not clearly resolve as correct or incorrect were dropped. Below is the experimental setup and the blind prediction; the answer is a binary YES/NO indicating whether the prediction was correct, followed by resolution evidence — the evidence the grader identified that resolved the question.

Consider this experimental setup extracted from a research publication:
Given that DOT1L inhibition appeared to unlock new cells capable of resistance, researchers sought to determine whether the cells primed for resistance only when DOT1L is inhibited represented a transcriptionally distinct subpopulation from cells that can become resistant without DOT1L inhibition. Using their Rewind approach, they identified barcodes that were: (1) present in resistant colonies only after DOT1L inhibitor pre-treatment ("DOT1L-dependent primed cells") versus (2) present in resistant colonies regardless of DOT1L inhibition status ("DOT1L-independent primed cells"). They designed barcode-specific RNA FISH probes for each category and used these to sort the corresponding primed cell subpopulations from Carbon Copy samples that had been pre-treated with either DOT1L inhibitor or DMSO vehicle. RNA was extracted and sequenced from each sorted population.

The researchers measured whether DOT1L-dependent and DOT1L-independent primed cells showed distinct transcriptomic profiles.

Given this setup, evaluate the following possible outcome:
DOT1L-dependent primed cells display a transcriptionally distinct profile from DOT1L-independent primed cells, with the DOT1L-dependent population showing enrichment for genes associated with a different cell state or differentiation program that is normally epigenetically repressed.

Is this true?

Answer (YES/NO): NO